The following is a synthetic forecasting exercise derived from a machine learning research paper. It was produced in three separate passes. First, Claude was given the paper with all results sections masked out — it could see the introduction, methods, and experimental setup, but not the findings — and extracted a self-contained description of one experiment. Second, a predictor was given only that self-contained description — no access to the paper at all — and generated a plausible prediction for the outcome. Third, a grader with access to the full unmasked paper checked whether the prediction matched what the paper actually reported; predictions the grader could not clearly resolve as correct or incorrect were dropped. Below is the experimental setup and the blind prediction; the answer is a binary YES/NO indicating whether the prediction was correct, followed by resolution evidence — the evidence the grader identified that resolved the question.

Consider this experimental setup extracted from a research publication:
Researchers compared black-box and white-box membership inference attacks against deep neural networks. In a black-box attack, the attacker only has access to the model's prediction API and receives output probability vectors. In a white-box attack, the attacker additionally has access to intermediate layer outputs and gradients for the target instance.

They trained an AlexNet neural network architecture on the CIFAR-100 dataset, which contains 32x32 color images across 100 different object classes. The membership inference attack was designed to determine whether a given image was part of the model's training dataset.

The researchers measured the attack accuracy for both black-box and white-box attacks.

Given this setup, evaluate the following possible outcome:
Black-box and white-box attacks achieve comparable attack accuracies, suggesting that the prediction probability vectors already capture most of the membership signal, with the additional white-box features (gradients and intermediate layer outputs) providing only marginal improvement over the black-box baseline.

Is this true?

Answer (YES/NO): YES